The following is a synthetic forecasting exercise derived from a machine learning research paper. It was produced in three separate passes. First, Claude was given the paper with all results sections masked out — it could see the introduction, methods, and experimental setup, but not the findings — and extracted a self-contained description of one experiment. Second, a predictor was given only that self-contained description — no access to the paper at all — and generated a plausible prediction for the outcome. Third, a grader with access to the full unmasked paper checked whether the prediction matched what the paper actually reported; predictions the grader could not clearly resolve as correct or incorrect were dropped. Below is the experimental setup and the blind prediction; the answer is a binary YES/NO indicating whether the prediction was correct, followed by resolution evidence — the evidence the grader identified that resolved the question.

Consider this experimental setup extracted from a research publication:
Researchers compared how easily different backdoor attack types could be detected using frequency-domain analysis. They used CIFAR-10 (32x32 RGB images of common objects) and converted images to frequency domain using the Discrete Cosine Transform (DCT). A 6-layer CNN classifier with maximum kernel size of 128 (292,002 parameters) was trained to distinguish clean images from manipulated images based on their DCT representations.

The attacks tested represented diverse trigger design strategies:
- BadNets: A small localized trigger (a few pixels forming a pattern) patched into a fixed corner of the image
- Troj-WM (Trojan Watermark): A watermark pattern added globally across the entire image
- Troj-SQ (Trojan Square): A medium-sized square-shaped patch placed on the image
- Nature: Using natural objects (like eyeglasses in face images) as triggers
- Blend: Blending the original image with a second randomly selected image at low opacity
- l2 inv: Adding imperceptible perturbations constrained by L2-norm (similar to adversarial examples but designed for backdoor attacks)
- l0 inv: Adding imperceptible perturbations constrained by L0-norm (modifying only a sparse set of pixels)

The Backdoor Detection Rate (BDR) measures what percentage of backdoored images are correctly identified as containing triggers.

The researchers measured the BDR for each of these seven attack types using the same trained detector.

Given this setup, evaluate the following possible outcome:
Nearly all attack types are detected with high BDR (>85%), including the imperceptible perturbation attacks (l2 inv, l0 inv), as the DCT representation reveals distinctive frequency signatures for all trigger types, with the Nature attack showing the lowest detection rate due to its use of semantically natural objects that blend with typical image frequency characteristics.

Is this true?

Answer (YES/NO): NO